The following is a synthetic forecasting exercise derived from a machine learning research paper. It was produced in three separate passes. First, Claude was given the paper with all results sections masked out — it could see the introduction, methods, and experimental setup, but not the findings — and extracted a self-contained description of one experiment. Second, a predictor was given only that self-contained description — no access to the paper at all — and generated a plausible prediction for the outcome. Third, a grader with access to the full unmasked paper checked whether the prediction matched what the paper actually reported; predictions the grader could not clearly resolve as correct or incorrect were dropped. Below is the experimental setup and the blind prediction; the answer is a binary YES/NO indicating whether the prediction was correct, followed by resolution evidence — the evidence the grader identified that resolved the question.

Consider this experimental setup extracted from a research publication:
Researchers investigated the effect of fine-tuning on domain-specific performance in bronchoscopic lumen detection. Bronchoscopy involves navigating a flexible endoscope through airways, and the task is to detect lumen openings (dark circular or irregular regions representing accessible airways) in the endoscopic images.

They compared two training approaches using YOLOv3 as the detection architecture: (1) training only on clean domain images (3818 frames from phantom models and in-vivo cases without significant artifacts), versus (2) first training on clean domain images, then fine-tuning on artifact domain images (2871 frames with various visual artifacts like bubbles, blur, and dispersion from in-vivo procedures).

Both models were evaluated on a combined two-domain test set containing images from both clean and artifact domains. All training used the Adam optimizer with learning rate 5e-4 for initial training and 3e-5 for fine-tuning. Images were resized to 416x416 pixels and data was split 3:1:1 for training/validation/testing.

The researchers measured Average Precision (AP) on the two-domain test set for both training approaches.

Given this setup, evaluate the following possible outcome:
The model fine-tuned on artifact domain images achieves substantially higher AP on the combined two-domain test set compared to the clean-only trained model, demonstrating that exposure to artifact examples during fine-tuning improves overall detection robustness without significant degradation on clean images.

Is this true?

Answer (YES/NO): NO